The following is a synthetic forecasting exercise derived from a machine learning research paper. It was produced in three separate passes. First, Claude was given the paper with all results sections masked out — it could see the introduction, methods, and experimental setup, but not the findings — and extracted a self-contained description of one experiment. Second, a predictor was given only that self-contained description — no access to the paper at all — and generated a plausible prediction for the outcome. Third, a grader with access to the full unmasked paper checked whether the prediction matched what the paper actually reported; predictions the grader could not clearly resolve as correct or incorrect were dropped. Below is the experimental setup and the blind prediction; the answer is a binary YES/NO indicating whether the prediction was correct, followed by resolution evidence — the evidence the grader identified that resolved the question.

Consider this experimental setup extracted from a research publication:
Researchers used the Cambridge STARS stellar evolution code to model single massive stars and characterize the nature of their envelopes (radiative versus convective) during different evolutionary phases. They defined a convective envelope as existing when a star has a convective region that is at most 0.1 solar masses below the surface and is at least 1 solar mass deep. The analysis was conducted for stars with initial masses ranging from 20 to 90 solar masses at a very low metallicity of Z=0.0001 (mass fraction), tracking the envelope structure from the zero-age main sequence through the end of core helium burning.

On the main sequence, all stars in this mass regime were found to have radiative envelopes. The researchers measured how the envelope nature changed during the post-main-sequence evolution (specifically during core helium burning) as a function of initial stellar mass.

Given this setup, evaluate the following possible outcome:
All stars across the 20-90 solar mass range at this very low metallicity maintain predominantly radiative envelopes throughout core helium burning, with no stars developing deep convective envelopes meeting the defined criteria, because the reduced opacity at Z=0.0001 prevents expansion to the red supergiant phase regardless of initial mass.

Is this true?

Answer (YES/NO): NO